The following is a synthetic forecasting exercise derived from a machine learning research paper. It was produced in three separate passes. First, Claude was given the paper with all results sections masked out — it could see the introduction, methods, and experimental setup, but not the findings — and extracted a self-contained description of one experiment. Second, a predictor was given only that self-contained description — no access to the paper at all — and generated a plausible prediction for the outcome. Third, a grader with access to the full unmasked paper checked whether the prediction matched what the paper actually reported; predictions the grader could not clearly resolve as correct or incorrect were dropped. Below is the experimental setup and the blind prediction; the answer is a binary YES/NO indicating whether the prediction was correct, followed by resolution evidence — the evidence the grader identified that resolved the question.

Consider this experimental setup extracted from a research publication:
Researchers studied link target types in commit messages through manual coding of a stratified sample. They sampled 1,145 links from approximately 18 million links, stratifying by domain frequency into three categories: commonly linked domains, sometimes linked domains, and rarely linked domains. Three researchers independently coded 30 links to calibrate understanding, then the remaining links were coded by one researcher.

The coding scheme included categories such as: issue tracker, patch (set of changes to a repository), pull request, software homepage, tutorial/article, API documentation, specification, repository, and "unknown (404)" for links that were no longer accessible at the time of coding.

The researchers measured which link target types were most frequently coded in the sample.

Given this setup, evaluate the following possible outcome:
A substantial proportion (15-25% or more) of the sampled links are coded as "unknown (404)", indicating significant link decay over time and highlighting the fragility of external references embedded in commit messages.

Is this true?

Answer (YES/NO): YES